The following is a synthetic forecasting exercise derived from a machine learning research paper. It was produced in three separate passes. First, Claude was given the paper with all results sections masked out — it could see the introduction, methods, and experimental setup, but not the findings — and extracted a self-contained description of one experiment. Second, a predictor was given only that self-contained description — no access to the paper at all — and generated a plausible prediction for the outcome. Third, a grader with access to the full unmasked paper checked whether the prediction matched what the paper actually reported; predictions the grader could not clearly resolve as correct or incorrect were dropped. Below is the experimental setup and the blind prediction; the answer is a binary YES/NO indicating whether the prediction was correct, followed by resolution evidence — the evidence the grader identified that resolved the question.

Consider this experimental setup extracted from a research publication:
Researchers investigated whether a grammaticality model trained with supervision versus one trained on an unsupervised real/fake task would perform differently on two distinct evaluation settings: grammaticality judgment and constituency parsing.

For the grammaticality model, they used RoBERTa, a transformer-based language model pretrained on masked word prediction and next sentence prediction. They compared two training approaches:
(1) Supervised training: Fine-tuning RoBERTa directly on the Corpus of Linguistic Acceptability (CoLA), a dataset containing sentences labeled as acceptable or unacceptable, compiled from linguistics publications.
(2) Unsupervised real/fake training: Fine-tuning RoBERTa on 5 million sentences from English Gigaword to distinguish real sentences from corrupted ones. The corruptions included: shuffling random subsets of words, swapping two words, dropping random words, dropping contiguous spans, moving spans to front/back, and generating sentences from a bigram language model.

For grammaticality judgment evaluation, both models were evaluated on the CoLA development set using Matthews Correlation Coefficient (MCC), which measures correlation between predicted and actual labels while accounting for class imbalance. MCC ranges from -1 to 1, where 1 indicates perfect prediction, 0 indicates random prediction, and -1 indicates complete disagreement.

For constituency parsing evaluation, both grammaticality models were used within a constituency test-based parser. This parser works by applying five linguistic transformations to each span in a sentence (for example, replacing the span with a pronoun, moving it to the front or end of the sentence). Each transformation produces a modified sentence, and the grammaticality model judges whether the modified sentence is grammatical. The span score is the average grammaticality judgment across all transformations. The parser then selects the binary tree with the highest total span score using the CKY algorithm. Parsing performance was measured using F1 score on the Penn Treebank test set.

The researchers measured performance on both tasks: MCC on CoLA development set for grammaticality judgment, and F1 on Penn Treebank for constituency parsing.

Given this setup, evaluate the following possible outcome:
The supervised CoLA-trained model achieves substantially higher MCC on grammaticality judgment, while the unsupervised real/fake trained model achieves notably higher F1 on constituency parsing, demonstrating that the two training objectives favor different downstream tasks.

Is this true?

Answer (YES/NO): YES